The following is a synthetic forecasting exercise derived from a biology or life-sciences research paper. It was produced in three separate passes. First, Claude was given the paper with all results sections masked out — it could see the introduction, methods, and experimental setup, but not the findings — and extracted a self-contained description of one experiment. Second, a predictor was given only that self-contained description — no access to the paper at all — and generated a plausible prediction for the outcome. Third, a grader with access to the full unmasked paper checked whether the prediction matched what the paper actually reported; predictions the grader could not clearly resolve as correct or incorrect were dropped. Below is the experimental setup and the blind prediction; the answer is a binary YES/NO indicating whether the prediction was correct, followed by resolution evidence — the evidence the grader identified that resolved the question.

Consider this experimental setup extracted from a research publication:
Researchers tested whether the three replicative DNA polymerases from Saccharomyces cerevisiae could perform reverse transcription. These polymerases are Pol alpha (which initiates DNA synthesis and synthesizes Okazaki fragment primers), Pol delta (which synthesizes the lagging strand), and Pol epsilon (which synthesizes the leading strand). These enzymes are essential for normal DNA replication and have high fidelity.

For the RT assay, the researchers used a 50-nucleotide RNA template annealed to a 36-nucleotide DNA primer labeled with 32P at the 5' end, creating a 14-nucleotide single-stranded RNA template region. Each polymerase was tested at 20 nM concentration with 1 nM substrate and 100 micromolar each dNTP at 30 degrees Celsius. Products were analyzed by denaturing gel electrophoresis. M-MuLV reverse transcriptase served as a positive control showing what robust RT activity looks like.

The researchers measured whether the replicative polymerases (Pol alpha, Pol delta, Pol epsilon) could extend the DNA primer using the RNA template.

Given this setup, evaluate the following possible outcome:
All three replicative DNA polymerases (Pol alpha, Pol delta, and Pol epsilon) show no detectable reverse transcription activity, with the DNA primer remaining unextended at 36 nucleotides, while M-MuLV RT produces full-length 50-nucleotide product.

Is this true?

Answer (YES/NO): NO